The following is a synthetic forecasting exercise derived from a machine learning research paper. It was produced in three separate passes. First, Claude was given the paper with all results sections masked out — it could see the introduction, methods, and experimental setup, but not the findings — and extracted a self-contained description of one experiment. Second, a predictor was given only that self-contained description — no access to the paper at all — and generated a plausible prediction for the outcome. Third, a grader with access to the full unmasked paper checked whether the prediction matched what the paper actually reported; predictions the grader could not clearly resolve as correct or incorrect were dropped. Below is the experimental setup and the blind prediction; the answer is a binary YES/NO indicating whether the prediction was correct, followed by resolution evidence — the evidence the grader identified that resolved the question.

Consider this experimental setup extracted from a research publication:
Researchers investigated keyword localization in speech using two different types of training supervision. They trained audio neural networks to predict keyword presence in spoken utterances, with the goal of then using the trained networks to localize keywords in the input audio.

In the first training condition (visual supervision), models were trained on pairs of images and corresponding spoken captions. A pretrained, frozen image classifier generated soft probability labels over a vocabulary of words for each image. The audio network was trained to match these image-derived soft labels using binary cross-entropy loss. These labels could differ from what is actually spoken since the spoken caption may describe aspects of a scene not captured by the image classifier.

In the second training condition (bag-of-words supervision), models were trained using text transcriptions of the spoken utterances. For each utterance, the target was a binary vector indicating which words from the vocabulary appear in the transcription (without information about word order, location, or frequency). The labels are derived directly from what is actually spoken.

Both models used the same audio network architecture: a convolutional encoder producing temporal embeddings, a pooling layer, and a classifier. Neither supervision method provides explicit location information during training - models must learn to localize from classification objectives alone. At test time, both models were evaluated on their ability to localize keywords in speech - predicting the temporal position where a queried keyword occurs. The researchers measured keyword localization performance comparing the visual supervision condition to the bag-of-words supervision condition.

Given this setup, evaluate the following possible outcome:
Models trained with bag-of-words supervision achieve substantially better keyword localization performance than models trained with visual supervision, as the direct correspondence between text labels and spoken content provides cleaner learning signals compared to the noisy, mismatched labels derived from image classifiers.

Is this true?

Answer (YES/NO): YES